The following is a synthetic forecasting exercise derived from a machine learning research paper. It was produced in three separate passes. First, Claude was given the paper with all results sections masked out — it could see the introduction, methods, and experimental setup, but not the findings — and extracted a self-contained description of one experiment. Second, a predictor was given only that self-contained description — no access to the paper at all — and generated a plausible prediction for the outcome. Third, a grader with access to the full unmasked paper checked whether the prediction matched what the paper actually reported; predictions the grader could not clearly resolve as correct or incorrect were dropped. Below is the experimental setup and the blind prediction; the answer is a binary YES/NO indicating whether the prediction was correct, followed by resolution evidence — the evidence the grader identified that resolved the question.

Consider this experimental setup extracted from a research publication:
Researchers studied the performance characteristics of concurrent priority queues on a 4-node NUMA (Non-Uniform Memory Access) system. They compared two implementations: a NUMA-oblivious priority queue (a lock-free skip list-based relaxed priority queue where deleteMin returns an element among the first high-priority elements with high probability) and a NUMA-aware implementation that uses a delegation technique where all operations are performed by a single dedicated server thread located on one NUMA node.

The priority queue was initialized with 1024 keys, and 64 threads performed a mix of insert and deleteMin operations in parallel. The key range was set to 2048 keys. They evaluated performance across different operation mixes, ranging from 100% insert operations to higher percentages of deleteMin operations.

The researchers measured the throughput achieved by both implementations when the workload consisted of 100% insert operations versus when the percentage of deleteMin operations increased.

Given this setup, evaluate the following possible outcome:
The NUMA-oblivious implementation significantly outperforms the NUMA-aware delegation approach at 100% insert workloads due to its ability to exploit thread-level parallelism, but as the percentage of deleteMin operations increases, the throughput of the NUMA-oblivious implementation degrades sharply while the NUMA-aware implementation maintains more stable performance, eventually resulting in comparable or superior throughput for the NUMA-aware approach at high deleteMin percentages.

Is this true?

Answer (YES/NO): YES